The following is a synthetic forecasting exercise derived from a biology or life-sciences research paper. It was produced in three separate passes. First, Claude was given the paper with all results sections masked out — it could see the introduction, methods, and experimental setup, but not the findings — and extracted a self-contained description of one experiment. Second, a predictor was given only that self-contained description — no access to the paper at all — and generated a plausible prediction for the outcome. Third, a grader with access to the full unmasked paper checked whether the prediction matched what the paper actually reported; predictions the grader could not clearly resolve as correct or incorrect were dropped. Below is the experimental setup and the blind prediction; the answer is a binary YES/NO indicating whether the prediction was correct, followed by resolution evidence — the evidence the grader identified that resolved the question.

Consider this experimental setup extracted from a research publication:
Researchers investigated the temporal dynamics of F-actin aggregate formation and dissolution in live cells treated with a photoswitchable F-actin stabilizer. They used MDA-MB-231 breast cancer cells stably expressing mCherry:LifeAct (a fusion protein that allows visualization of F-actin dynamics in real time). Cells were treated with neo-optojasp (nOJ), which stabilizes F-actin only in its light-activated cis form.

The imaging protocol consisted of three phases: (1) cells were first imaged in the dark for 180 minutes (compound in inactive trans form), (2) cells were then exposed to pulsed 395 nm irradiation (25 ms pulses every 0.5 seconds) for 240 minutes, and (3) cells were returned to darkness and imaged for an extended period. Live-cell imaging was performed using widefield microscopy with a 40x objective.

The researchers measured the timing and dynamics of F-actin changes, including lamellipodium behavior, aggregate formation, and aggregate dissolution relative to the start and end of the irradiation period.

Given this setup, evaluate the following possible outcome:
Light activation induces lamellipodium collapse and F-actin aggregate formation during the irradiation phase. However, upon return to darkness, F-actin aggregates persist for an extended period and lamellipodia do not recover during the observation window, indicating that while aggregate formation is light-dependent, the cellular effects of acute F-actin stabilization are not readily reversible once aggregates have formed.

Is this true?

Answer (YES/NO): NO